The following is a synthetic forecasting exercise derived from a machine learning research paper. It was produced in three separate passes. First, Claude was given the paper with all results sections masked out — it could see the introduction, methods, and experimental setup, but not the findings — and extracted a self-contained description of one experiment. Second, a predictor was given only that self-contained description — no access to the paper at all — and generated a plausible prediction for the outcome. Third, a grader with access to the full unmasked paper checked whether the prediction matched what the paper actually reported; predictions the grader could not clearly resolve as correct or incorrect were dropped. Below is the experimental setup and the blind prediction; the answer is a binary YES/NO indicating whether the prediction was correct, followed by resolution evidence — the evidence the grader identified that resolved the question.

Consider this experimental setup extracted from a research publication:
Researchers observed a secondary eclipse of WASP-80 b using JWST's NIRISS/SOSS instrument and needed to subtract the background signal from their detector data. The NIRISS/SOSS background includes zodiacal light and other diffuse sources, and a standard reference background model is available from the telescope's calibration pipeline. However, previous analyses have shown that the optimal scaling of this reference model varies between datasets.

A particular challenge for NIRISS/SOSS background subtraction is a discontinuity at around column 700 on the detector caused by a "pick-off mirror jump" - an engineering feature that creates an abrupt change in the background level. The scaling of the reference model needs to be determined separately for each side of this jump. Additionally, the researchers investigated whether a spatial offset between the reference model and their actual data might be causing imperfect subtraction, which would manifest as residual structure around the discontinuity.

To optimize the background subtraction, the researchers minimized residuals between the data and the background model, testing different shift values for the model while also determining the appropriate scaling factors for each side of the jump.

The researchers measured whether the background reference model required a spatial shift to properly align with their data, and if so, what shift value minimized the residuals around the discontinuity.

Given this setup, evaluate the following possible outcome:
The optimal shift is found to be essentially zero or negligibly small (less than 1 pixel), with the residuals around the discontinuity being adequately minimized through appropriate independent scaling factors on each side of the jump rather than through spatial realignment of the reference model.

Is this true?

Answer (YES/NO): NO